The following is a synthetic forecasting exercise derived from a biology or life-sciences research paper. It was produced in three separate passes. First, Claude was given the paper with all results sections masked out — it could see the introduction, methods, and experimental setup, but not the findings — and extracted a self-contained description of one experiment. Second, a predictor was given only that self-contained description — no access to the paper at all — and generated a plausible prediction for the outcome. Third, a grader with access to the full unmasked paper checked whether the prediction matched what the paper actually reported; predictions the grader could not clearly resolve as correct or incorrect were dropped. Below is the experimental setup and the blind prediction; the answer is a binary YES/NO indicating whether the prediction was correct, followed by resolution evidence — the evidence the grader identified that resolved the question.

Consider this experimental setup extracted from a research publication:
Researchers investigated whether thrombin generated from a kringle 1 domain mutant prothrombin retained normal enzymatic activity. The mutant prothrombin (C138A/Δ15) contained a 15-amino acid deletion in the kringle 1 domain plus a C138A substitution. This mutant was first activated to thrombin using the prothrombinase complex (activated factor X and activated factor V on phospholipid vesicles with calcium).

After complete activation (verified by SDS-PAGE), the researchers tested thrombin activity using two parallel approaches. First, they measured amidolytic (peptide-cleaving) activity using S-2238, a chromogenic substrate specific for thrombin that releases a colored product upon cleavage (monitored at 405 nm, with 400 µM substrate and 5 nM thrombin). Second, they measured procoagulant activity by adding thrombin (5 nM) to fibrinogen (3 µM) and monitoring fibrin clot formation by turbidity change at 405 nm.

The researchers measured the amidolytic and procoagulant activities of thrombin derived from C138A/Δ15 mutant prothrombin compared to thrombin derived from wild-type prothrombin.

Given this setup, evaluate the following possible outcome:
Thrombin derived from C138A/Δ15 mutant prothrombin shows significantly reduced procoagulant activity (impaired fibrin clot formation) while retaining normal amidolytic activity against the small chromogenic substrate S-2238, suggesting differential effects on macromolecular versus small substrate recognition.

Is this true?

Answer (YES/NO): YES